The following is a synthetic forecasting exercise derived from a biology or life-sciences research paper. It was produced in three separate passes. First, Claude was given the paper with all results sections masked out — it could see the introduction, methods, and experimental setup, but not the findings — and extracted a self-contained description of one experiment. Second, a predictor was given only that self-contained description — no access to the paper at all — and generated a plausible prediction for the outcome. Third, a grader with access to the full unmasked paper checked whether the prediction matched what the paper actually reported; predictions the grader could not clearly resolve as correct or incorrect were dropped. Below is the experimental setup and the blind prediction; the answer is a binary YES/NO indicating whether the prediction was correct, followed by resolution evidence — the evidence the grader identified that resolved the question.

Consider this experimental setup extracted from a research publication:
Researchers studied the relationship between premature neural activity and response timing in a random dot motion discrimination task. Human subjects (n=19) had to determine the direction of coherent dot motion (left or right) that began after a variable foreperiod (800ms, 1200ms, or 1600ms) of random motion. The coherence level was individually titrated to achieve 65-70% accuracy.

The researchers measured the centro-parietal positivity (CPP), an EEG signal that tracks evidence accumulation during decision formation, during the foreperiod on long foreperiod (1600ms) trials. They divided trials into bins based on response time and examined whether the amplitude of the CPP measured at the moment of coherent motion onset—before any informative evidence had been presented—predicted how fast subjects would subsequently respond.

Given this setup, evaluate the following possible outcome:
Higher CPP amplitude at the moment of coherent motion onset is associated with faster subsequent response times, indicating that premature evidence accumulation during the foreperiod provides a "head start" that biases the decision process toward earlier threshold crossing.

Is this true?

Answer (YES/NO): NO